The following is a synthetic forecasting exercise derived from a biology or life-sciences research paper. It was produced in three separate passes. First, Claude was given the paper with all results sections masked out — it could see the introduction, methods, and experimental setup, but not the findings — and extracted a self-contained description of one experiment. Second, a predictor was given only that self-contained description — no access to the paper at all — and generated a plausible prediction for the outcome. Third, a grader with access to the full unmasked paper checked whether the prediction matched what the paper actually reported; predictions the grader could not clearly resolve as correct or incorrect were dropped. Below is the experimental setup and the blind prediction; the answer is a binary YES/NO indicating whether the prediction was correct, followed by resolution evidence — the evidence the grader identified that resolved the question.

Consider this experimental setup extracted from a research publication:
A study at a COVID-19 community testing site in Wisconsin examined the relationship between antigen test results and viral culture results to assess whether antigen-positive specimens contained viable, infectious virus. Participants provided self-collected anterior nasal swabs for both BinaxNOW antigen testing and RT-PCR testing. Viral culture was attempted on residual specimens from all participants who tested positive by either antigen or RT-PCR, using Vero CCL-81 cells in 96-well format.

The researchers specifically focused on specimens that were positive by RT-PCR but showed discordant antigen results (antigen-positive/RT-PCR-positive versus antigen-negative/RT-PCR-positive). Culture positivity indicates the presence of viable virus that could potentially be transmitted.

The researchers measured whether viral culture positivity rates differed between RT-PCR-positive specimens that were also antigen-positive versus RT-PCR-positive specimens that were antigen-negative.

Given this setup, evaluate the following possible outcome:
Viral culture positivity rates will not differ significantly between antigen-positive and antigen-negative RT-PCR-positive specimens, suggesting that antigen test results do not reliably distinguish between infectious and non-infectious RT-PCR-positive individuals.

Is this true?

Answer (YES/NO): NO